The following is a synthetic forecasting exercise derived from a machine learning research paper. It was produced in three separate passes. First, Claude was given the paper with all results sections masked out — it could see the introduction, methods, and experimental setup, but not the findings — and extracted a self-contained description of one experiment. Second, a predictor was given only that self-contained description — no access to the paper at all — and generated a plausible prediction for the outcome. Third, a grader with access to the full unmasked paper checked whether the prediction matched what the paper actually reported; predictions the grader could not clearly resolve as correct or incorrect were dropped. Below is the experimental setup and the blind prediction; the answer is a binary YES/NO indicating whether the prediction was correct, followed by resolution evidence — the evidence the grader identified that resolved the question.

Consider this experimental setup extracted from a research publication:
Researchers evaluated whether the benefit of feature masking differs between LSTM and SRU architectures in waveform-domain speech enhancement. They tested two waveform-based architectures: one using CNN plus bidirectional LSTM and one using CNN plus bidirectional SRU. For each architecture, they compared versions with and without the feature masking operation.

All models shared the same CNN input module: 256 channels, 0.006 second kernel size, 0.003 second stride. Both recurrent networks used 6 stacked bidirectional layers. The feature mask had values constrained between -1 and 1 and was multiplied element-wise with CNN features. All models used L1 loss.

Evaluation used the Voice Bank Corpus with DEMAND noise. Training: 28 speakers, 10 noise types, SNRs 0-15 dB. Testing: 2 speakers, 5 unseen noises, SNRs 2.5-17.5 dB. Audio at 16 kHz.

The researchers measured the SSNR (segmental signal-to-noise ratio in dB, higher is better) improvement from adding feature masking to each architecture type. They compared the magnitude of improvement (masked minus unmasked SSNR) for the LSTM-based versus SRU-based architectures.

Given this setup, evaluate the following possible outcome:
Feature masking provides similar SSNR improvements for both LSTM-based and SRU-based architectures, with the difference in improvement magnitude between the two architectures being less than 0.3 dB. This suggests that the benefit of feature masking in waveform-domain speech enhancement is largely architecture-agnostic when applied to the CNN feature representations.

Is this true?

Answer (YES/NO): NO